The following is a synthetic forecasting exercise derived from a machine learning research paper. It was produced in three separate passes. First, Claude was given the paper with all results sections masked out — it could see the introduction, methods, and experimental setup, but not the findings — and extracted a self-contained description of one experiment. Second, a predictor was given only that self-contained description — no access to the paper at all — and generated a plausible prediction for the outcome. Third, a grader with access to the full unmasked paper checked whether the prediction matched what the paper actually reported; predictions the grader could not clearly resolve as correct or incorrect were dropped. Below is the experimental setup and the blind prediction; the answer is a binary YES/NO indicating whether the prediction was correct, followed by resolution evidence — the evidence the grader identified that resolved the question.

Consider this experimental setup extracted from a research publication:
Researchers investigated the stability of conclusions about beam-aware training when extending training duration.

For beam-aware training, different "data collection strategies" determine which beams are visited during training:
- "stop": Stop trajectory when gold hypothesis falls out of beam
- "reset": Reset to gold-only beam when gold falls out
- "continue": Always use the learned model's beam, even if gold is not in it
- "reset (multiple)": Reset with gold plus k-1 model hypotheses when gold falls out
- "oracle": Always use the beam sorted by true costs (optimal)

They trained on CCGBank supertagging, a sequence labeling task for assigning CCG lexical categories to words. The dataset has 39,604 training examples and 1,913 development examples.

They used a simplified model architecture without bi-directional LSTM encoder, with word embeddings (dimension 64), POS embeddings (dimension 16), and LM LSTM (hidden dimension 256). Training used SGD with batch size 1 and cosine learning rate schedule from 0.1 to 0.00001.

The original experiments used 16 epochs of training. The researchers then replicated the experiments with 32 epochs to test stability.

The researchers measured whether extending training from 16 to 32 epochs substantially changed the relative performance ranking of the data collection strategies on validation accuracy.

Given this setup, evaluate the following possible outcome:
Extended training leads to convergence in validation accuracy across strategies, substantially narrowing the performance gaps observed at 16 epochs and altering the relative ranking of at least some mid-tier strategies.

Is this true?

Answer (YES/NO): NO